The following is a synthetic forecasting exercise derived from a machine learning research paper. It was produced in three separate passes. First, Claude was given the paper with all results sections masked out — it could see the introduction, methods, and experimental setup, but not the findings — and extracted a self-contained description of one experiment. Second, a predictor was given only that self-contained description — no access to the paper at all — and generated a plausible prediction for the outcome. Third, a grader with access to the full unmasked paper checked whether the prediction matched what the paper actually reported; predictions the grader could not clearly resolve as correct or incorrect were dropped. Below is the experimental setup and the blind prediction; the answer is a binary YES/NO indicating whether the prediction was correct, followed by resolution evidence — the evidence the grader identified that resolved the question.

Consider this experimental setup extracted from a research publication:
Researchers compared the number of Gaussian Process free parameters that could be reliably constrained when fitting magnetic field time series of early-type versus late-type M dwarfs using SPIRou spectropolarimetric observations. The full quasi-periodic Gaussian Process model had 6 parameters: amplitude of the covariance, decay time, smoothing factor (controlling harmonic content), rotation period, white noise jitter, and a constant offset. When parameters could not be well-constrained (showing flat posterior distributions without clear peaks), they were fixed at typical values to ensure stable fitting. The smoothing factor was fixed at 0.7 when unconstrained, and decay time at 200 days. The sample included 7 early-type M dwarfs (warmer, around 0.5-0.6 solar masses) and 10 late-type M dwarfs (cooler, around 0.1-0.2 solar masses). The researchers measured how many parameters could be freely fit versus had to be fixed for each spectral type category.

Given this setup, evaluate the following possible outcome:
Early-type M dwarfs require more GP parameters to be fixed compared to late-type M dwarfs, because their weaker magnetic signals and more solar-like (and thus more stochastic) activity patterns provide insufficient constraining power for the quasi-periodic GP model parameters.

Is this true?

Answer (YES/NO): NO